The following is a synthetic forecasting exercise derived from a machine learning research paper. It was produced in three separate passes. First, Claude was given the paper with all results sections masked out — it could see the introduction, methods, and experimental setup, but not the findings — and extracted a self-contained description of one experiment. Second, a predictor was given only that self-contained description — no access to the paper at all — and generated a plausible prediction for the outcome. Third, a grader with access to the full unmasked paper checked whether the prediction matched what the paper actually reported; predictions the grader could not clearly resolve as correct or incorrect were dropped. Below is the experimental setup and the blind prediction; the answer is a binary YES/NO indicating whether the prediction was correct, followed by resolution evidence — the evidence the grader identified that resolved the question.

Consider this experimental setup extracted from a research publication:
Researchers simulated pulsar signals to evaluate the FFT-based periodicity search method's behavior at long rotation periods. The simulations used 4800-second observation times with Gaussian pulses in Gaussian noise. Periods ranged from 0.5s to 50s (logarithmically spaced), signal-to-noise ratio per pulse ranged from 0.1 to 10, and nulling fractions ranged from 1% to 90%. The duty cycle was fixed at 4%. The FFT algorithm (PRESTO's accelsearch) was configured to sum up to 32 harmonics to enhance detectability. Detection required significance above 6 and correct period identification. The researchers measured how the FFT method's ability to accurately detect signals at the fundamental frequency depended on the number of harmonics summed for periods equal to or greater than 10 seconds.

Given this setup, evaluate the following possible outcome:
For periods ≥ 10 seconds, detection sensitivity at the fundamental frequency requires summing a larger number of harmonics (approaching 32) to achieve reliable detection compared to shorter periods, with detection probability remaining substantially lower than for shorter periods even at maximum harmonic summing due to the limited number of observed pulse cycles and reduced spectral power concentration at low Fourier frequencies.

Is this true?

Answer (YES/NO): NO